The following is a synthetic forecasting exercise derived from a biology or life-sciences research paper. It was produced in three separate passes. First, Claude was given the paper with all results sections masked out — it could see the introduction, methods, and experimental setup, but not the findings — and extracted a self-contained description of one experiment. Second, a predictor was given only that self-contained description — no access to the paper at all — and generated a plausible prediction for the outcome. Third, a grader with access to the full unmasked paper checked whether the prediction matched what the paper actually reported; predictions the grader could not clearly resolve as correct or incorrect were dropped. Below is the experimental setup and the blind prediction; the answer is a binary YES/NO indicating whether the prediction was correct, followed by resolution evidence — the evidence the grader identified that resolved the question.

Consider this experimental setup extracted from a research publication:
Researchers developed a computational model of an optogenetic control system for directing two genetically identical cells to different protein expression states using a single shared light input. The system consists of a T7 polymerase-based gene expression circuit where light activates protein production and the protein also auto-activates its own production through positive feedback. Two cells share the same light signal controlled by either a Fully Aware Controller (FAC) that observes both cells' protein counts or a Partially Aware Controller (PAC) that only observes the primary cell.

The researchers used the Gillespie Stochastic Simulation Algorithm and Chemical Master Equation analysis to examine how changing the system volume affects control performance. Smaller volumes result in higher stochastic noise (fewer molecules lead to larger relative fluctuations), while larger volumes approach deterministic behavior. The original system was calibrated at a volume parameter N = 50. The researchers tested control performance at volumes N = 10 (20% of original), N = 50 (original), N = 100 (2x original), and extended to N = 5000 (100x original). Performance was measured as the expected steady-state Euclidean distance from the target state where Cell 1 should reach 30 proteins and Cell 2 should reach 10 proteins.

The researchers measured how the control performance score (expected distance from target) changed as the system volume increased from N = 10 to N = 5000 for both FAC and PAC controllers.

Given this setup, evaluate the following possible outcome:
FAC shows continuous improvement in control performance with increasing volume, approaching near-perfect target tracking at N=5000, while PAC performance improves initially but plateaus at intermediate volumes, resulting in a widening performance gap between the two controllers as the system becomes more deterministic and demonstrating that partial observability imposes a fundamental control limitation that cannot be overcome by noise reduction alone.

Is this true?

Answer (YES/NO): NO